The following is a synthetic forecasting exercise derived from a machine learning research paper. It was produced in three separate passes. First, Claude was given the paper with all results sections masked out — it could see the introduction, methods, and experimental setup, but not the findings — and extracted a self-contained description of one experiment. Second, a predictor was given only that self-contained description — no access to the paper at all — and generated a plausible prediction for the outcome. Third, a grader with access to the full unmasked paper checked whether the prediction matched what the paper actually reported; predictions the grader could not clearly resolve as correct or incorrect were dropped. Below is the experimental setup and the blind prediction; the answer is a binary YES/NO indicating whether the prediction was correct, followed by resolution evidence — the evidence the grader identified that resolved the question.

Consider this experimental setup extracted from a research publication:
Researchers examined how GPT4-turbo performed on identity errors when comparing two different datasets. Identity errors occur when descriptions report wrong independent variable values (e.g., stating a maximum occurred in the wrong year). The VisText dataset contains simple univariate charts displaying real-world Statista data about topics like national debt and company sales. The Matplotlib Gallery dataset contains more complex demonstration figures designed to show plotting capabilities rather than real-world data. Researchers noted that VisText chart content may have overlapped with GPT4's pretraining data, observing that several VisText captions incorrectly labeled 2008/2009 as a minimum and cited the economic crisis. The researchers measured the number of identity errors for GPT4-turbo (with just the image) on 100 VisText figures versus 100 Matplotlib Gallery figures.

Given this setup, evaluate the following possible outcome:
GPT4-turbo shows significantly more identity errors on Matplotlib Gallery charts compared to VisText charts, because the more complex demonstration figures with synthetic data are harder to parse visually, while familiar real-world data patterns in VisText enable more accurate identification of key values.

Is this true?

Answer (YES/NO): NO